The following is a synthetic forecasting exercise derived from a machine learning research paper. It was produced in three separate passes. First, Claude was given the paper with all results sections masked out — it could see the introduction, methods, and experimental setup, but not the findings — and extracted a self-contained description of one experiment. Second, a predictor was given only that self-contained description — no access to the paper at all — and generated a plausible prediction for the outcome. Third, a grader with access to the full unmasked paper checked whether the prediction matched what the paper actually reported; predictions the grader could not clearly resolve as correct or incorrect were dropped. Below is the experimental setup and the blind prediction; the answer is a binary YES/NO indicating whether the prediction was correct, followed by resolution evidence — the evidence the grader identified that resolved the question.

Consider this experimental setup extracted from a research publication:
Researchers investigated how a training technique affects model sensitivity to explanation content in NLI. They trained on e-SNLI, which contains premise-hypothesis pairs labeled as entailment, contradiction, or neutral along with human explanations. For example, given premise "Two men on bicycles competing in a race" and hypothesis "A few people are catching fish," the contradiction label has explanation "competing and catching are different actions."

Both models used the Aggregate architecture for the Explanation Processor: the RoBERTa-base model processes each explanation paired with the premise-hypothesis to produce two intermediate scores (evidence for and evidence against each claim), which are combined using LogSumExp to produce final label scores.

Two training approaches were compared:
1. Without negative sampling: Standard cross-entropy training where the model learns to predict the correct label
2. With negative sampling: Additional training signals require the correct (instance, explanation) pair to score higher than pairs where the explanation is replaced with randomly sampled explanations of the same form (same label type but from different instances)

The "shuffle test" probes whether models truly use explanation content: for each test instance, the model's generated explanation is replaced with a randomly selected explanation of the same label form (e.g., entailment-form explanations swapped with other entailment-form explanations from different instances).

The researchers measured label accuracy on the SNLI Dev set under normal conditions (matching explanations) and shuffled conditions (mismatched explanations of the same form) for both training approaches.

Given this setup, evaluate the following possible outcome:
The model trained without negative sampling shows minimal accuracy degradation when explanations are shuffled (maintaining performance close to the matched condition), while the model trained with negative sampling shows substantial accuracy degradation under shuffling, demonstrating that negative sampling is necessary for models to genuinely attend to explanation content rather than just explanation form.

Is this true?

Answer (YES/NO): YES